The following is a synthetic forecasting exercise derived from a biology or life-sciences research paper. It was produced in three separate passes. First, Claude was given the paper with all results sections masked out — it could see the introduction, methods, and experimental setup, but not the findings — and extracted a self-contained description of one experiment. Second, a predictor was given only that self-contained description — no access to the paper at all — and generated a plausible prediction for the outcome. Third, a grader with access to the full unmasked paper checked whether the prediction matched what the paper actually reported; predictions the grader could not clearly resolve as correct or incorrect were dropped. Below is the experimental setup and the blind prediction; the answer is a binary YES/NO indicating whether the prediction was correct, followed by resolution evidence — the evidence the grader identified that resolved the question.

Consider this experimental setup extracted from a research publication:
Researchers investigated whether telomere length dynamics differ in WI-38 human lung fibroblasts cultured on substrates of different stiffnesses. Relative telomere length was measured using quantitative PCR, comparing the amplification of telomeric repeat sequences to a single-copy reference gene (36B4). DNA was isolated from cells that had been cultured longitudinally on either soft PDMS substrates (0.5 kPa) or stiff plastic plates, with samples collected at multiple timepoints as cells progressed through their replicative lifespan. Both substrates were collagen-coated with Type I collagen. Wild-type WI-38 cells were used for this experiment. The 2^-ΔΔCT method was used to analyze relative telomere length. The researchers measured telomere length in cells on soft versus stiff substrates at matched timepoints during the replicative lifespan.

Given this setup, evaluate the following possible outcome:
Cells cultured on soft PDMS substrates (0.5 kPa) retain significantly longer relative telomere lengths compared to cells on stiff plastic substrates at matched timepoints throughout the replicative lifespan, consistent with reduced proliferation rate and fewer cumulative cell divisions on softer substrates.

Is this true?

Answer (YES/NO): NO